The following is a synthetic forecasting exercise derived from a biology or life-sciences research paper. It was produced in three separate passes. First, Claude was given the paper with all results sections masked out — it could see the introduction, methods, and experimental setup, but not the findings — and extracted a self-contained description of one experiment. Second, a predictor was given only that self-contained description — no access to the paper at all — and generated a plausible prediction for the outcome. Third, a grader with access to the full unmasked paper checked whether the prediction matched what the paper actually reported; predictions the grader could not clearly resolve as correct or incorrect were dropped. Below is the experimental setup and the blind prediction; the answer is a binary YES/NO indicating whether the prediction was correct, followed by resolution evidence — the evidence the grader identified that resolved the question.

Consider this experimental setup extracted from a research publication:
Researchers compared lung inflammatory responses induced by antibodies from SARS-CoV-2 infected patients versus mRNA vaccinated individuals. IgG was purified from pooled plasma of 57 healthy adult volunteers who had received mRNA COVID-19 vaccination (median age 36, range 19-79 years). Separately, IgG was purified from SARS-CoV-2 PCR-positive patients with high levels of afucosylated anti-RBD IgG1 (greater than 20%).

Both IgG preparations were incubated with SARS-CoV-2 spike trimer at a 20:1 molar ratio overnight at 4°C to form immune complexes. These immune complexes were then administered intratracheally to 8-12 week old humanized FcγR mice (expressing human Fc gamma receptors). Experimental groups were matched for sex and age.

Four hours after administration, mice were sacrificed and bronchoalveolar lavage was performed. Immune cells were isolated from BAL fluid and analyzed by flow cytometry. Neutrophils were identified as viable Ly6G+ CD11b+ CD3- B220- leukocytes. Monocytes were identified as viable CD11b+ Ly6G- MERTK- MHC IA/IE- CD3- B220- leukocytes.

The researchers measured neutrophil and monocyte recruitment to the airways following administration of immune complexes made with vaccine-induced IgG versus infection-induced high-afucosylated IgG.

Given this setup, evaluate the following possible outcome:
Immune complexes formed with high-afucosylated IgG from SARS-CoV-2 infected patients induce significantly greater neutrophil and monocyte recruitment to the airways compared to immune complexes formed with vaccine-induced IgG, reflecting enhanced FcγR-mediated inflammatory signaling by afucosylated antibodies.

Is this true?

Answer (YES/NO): YES